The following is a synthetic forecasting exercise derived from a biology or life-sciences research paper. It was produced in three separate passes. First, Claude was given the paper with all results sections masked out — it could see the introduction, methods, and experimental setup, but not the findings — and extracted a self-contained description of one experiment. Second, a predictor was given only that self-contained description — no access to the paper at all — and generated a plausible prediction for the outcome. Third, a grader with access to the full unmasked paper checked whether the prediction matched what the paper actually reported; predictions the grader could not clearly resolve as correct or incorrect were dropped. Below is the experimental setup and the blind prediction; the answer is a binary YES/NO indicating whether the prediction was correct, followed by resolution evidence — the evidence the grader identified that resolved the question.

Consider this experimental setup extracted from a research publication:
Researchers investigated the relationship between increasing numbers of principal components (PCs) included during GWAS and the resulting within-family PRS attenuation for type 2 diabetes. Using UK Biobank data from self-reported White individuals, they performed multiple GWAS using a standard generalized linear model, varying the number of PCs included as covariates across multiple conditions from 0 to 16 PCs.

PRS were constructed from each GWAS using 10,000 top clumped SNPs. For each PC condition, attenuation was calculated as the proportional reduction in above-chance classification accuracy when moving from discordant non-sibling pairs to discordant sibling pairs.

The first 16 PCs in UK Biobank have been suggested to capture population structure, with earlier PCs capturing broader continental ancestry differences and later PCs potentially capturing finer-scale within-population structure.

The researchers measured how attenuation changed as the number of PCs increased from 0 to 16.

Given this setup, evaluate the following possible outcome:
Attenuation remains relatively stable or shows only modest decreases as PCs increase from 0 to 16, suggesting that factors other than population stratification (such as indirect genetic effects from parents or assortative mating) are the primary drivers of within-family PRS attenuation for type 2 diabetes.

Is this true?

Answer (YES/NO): YES